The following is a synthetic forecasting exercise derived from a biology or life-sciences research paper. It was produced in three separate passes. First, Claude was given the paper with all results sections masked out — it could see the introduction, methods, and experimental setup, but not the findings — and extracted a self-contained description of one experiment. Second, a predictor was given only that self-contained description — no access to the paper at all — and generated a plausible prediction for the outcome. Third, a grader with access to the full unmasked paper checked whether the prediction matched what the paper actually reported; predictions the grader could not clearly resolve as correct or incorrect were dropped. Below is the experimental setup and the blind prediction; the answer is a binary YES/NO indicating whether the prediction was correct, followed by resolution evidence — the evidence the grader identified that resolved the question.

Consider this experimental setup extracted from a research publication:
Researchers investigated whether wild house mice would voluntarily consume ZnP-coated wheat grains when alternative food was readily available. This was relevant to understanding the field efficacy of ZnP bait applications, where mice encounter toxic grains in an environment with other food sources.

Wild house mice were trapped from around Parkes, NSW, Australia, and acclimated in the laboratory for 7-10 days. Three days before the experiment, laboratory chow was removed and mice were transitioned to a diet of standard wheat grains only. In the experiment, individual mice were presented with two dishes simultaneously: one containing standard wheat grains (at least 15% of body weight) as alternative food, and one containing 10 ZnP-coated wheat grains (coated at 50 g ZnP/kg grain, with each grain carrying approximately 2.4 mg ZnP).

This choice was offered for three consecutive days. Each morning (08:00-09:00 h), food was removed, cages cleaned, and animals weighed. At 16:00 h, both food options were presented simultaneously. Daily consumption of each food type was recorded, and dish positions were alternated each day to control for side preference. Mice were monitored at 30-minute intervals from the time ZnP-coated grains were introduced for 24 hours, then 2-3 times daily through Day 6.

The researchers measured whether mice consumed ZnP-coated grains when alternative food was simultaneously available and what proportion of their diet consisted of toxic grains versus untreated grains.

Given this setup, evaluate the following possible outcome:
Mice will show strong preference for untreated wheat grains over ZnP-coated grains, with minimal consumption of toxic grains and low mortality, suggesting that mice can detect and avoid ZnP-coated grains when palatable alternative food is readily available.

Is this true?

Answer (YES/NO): NO